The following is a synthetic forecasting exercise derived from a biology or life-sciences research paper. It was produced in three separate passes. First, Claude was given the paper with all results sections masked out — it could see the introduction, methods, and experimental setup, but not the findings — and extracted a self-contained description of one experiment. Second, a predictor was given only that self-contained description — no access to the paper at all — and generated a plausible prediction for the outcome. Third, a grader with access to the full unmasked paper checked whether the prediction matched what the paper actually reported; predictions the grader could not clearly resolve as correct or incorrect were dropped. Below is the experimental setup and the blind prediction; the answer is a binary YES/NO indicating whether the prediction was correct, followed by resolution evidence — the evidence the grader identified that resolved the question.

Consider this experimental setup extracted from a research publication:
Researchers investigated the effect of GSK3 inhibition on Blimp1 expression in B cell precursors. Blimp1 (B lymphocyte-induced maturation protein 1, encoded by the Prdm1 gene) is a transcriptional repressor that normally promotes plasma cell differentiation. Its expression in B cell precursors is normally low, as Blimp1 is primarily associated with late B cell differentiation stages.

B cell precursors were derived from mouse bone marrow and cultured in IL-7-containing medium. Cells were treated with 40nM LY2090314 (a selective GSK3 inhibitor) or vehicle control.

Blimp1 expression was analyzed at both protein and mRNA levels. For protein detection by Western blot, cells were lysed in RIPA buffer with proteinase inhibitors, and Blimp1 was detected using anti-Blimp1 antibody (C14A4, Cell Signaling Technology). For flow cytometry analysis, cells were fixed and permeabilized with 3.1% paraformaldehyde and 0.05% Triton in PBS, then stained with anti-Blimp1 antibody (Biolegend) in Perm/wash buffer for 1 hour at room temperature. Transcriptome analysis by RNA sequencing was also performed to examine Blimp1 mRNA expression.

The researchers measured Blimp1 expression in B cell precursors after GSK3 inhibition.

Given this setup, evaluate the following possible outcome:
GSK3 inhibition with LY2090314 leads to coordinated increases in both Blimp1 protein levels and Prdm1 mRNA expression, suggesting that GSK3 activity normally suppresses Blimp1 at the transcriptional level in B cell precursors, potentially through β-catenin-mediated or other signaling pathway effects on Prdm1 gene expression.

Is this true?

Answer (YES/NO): YES